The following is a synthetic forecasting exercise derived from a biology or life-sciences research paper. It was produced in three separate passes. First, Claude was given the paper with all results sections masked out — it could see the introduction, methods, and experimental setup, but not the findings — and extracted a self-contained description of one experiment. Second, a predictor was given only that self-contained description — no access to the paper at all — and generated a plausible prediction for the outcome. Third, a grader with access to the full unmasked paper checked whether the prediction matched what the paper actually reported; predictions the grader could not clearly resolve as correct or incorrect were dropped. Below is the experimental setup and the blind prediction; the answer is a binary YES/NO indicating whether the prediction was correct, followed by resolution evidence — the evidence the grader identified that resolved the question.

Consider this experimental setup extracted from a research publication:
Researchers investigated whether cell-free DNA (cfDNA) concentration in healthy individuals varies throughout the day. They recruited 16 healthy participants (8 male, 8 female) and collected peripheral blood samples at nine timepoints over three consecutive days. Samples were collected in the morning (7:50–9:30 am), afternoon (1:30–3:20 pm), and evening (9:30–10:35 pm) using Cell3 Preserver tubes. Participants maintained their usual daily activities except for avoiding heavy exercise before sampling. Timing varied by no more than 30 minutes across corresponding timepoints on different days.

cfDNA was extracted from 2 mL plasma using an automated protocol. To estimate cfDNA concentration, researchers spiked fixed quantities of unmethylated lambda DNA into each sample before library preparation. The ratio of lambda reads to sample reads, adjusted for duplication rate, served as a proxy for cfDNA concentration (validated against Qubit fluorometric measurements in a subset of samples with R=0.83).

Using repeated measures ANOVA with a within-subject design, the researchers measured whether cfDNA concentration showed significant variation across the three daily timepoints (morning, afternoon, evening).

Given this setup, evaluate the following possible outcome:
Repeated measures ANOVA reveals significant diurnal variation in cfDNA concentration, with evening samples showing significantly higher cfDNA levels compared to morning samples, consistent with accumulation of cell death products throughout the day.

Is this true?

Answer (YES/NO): NO